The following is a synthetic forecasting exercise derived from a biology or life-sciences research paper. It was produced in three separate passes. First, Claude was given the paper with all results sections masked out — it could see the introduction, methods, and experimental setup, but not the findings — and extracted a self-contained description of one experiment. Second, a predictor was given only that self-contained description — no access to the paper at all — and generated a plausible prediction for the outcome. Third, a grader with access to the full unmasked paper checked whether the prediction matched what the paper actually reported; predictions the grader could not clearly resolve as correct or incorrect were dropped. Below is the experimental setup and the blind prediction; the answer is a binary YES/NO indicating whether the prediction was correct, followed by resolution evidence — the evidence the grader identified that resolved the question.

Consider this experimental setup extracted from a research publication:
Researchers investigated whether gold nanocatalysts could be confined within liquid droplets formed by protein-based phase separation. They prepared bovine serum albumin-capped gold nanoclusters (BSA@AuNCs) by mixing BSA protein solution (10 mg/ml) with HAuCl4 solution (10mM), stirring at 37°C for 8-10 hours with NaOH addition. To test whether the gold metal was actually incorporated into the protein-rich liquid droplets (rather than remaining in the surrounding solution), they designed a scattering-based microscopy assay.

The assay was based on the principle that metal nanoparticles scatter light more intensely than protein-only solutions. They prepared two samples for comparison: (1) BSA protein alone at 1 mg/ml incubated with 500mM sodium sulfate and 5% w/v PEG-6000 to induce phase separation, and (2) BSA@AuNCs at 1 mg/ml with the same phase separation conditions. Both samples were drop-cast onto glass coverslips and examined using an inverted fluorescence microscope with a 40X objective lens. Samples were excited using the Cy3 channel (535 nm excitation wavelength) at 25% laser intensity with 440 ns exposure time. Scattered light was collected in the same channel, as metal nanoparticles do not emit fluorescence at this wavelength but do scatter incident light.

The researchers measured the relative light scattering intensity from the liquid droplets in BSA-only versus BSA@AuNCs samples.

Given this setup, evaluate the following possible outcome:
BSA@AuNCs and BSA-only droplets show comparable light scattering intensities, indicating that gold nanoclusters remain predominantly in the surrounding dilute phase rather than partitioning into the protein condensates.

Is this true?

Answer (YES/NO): NO